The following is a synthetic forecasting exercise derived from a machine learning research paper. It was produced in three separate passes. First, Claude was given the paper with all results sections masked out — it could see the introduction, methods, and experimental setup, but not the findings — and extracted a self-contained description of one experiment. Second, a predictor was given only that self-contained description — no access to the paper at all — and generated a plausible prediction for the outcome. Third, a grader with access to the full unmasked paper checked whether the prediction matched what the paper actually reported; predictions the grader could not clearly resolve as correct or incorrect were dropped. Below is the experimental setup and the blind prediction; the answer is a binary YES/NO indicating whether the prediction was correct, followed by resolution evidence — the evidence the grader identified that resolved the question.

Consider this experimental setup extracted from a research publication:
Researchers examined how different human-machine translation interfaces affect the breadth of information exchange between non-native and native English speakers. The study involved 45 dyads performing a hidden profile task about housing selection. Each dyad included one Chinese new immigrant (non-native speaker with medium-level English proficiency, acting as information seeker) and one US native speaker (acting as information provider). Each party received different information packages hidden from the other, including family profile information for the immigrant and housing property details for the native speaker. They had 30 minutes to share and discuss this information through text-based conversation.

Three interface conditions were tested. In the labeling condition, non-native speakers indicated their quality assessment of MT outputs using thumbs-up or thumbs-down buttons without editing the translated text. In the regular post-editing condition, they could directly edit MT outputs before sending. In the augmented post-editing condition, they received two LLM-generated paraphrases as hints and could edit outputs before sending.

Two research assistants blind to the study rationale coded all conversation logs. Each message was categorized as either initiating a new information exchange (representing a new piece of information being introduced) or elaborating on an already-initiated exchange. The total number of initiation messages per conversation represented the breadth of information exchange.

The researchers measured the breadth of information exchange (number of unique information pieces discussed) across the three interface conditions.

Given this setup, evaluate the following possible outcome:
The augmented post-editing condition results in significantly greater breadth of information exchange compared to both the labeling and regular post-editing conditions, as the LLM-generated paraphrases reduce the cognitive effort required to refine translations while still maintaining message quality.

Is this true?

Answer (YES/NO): NO